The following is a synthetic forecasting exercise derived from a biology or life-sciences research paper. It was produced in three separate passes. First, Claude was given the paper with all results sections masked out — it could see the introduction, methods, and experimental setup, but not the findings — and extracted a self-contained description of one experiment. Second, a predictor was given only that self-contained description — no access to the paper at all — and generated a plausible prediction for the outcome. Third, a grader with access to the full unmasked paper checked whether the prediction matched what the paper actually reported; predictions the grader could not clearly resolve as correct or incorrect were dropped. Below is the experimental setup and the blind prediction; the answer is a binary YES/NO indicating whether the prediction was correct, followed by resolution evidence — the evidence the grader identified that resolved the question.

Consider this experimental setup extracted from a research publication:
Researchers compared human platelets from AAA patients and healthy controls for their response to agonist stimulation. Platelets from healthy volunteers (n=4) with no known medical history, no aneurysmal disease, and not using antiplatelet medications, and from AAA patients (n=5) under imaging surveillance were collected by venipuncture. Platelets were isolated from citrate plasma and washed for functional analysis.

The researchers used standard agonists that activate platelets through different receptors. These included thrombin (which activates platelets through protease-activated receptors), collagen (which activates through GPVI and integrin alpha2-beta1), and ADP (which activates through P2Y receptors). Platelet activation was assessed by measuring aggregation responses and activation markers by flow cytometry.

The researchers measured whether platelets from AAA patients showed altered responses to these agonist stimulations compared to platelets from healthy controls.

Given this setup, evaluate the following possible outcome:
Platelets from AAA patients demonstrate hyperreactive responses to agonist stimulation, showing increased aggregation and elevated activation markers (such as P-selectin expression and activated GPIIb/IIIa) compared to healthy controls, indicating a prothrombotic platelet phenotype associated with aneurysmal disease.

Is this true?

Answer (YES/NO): YES